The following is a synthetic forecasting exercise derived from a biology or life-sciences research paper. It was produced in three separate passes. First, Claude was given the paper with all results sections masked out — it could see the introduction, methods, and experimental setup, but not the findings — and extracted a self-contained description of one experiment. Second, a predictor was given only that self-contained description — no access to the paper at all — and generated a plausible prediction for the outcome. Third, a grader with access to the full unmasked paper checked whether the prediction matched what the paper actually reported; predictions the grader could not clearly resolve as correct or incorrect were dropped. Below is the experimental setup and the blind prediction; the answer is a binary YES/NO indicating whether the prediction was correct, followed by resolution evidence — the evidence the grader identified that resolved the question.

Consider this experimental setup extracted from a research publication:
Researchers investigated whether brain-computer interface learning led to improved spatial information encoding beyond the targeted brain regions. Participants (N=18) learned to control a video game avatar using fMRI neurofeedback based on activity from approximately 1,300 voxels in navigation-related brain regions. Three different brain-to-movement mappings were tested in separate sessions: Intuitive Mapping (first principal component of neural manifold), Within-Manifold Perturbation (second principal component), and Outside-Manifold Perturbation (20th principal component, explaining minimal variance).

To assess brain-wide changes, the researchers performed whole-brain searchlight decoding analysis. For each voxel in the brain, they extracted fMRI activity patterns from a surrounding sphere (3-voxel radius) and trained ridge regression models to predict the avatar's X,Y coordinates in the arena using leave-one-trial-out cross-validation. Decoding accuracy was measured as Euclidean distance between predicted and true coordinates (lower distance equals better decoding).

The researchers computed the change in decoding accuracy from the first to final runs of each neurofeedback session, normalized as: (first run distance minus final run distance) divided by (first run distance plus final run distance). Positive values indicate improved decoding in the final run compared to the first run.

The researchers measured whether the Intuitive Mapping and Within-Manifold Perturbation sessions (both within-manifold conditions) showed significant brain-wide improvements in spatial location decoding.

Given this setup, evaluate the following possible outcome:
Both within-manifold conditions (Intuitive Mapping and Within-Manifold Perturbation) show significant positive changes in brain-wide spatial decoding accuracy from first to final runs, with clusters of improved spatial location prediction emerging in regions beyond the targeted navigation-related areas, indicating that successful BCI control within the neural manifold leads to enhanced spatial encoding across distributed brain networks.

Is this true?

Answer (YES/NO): NO